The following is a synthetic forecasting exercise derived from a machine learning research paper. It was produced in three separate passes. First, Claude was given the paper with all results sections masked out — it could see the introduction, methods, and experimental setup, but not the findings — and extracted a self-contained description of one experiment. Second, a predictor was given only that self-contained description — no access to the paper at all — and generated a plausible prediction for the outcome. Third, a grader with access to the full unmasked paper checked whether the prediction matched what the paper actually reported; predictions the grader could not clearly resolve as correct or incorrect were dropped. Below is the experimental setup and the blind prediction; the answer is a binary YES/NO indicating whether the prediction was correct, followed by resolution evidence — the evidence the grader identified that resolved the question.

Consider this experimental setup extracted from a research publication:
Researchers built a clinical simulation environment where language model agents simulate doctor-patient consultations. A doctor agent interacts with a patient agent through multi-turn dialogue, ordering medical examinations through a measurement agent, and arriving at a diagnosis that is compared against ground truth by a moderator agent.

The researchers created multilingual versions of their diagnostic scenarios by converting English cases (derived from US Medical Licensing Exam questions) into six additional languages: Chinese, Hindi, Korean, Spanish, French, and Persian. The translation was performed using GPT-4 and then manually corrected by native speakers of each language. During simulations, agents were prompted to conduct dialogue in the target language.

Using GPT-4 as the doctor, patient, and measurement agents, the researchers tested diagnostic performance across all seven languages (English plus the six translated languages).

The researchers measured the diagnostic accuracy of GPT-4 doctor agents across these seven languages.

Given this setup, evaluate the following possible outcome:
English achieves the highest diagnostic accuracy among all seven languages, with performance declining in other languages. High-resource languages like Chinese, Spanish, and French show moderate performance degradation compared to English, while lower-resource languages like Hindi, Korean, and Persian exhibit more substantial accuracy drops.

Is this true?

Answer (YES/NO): NO